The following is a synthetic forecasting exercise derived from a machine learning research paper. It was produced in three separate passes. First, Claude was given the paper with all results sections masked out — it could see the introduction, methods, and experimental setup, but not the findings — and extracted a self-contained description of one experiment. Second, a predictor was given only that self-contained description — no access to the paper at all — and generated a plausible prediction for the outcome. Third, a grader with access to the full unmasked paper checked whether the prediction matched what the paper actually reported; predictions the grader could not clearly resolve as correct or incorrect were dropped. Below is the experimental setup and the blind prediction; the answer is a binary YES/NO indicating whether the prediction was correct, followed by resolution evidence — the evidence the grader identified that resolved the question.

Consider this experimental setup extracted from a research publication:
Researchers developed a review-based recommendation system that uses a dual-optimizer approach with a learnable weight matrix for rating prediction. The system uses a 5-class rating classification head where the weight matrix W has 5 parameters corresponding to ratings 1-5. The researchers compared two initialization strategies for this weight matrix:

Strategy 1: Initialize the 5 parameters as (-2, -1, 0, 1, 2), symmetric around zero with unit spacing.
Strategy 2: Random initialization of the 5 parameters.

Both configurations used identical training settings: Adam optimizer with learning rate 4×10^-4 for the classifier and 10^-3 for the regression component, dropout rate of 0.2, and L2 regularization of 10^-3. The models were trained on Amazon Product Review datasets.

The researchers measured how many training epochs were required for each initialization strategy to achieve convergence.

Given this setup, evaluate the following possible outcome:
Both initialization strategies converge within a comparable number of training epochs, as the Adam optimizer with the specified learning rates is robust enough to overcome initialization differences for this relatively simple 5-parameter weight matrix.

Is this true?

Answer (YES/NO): NO